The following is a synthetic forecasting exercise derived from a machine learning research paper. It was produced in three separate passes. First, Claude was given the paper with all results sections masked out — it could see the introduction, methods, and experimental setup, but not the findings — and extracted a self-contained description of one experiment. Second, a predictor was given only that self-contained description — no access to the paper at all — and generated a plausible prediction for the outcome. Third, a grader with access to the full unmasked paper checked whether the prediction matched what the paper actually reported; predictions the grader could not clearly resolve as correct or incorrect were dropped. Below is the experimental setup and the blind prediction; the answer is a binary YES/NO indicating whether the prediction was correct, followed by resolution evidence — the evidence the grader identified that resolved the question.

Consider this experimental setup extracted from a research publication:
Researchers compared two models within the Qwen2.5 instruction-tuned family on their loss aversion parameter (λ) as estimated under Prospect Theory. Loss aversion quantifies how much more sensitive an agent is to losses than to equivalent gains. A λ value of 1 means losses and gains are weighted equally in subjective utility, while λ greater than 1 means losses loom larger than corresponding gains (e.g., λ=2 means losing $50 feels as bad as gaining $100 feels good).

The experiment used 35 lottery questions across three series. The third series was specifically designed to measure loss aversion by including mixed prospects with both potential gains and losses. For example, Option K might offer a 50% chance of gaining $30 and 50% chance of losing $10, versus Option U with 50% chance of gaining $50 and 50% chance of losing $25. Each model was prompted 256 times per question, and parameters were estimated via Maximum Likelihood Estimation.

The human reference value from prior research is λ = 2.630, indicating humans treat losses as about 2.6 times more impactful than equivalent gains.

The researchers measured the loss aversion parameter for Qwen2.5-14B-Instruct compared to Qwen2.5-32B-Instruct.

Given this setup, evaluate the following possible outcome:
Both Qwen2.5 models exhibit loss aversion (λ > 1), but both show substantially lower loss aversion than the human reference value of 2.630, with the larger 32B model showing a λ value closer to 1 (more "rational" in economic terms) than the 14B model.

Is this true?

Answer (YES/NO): YES